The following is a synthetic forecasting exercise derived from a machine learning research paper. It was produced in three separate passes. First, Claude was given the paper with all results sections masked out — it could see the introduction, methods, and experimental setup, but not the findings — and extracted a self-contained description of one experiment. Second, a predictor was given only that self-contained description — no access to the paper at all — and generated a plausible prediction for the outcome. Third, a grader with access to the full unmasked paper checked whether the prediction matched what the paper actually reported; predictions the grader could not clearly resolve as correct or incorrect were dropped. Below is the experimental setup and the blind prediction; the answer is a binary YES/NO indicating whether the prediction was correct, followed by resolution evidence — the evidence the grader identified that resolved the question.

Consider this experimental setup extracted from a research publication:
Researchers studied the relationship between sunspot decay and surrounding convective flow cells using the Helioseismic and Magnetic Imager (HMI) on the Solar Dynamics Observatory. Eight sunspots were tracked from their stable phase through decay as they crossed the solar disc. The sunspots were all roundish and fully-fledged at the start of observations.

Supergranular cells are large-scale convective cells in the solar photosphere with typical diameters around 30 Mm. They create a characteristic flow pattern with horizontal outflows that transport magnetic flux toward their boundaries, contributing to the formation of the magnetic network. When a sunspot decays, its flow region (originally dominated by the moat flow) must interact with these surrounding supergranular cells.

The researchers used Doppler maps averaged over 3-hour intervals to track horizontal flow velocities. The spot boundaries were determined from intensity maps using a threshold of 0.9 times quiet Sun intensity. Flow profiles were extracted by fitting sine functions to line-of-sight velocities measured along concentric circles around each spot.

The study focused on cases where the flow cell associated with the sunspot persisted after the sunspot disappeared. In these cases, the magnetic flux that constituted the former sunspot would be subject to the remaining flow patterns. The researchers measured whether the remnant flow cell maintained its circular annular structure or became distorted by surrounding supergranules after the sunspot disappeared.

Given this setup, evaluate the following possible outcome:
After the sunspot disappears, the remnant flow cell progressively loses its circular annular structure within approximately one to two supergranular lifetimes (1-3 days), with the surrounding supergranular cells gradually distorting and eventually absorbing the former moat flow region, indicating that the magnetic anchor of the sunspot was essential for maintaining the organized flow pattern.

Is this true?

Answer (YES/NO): NO